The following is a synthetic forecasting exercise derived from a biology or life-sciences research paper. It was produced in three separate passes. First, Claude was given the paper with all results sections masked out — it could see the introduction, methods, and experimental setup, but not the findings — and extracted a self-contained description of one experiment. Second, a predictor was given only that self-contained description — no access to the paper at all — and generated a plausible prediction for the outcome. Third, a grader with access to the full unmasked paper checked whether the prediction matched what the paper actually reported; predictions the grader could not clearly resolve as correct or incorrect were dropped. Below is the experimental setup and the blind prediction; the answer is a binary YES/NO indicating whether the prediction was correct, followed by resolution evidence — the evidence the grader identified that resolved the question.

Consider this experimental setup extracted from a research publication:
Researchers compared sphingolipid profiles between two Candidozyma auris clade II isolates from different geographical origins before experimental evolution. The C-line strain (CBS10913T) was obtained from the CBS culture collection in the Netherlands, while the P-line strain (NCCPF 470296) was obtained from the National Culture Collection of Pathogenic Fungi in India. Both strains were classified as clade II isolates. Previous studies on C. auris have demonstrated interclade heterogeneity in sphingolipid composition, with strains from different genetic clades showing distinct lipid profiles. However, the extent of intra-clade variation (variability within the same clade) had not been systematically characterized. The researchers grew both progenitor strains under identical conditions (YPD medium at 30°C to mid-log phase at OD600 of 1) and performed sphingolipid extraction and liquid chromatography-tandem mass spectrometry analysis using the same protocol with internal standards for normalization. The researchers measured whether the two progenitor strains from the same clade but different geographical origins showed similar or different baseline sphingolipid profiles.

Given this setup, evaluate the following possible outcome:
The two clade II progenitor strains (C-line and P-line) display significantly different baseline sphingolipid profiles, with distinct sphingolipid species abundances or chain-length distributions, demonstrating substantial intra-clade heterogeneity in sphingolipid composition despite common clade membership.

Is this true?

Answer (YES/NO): YES